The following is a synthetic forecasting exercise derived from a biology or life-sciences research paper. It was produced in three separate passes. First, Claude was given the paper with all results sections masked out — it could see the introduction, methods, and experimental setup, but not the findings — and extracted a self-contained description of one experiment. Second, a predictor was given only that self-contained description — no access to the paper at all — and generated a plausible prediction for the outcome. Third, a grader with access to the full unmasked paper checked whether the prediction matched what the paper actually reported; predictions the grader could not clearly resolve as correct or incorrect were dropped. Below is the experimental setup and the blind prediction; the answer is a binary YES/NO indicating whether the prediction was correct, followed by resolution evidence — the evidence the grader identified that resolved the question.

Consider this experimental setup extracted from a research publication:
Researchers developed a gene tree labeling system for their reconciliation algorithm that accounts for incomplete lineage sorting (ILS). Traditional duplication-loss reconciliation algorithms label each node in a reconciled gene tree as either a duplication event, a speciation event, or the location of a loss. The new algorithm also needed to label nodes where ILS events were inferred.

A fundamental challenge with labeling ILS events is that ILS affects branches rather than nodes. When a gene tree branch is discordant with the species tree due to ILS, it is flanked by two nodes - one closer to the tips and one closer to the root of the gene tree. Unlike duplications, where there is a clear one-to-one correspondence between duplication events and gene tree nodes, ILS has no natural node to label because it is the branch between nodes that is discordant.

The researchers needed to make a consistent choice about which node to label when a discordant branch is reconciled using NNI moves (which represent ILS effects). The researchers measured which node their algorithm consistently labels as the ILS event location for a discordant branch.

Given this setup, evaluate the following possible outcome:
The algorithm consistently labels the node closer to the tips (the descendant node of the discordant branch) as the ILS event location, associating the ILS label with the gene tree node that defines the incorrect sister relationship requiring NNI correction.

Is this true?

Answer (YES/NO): YES